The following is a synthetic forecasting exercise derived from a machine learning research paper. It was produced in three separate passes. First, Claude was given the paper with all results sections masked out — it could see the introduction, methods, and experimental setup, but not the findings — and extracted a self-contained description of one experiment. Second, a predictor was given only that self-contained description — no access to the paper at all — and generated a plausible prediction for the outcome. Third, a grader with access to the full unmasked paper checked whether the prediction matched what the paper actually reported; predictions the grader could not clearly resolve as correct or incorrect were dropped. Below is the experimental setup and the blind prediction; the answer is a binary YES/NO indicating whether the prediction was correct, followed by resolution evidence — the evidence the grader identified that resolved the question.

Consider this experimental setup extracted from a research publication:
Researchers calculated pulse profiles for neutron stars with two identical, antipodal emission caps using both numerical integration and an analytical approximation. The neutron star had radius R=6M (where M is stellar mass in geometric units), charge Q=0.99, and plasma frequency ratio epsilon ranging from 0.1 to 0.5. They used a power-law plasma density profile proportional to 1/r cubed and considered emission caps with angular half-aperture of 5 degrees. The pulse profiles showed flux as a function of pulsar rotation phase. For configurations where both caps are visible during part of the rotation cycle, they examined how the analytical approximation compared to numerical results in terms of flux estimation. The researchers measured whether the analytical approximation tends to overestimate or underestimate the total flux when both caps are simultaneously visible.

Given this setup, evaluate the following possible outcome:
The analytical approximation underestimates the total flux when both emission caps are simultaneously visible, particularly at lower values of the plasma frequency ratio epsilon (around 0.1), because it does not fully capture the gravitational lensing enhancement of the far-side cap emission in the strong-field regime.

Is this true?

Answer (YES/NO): NO